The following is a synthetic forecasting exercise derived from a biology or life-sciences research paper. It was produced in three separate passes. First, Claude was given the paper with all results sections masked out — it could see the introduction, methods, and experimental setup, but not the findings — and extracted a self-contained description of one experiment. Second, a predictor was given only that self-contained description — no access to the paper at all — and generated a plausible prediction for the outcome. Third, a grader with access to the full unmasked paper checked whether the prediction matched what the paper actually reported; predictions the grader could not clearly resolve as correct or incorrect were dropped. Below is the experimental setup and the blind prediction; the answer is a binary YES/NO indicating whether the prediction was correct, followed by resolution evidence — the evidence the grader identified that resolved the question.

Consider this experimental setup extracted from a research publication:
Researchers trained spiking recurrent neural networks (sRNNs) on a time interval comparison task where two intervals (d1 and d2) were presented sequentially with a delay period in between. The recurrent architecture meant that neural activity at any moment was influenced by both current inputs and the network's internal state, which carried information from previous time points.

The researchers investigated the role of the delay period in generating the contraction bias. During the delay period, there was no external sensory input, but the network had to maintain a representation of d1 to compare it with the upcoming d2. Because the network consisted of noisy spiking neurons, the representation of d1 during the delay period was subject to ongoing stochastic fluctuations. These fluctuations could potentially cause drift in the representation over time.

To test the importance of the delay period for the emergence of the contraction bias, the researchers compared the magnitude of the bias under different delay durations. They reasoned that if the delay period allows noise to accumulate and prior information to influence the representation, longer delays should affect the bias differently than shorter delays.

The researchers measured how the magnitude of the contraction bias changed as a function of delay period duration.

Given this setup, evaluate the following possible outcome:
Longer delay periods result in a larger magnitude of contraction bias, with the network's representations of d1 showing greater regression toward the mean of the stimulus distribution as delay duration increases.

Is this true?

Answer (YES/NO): YES